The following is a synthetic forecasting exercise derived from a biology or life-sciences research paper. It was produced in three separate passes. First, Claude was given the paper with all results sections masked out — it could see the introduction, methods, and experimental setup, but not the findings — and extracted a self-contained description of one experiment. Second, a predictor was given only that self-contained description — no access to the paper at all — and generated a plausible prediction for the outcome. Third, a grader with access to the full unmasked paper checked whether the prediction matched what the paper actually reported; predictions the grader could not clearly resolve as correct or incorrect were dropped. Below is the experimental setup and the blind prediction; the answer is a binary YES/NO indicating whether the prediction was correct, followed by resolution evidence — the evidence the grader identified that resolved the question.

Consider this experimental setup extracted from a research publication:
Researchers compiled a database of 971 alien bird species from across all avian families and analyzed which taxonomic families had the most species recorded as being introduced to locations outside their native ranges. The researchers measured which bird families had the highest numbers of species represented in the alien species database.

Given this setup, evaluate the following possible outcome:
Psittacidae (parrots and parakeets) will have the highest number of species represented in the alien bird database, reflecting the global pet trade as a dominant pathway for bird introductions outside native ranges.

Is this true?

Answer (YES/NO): YES